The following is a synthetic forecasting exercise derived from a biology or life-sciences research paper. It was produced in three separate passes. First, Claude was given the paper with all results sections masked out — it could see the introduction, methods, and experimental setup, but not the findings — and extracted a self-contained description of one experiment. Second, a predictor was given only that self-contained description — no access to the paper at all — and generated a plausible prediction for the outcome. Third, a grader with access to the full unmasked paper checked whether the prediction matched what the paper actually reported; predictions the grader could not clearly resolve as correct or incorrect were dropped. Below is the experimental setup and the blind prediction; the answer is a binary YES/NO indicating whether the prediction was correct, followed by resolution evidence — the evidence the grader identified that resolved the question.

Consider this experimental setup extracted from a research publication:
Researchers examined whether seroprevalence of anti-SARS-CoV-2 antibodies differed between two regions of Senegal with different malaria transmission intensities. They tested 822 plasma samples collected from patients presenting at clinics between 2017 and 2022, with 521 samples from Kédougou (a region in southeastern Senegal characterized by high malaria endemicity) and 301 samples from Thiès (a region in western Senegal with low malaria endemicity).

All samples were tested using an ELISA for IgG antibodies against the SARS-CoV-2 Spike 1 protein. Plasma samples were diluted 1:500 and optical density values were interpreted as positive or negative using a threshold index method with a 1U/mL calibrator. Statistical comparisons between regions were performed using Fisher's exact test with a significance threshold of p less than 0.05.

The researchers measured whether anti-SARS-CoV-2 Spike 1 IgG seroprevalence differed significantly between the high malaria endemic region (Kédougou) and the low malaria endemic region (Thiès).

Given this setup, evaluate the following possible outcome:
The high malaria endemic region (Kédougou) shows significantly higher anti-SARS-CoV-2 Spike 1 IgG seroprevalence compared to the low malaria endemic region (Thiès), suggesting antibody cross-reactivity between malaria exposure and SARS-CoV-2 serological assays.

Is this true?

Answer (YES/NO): NO